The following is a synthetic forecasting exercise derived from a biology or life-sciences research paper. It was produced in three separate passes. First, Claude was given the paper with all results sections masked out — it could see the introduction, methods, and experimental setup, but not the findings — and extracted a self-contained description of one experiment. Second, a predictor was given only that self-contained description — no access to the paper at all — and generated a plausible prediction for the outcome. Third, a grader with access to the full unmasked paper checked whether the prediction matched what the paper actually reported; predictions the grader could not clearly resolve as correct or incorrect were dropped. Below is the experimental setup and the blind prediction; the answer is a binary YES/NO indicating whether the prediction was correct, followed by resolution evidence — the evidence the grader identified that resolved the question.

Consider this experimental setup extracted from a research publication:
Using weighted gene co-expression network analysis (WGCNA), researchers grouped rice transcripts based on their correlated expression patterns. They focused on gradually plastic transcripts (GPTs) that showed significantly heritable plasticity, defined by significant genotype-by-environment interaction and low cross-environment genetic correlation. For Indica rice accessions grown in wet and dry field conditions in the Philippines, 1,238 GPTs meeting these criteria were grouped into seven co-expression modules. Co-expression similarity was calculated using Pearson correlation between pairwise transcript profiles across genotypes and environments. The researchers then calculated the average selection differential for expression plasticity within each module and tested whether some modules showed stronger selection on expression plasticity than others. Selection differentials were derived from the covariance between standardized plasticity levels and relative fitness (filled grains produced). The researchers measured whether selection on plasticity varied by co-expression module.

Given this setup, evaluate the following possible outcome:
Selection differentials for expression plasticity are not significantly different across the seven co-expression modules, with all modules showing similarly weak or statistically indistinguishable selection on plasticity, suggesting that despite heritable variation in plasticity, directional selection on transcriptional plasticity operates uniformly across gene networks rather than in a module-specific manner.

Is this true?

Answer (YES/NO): NO